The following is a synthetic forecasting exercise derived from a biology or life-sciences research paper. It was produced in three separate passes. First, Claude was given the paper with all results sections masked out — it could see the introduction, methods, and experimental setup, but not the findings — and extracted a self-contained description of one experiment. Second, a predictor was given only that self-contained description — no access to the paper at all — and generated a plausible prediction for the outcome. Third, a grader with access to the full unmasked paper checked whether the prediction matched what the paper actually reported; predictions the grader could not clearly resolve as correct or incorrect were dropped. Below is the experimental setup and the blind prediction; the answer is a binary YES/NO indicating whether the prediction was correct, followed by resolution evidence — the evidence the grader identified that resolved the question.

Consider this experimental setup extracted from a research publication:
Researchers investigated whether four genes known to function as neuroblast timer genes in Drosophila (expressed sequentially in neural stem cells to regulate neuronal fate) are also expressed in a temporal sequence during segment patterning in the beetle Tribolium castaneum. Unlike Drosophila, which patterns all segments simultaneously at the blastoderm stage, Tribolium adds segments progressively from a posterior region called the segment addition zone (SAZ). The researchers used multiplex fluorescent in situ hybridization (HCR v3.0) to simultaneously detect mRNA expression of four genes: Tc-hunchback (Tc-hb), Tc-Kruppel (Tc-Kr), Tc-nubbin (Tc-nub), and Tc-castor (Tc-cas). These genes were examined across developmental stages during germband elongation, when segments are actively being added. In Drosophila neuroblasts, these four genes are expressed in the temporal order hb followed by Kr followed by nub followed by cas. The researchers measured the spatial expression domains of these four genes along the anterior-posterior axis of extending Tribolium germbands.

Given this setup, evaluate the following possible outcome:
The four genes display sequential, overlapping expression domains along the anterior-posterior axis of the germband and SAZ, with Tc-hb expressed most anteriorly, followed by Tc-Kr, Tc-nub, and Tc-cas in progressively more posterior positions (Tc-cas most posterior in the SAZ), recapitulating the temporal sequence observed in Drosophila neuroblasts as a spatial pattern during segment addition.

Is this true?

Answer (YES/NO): YES